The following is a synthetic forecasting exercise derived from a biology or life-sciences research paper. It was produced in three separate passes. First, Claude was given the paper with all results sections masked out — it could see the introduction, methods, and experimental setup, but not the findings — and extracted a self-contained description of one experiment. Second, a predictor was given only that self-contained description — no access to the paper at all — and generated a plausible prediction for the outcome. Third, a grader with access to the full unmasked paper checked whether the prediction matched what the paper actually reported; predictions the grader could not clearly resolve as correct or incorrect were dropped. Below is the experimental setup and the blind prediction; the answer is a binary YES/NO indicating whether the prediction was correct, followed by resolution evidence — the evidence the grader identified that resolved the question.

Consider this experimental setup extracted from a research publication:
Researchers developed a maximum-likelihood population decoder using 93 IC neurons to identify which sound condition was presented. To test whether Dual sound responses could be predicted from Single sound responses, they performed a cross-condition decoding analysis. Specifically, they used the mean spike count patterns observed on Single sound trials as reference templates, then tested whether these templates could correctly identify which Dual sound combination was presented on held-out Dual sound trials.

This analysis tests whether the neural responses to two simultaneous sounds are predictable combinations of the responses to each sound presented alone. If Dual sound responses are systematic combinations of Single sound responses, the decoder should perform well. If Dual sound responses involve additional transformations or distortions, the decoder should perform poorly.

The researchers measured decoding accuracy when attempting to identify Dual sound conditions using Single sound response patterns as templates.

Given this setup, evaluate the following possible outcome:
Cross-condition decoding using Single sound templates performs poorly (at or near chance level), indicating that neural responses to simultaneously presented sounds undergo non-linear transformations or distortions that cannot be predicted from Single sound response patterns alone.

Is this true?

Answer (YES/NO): NO